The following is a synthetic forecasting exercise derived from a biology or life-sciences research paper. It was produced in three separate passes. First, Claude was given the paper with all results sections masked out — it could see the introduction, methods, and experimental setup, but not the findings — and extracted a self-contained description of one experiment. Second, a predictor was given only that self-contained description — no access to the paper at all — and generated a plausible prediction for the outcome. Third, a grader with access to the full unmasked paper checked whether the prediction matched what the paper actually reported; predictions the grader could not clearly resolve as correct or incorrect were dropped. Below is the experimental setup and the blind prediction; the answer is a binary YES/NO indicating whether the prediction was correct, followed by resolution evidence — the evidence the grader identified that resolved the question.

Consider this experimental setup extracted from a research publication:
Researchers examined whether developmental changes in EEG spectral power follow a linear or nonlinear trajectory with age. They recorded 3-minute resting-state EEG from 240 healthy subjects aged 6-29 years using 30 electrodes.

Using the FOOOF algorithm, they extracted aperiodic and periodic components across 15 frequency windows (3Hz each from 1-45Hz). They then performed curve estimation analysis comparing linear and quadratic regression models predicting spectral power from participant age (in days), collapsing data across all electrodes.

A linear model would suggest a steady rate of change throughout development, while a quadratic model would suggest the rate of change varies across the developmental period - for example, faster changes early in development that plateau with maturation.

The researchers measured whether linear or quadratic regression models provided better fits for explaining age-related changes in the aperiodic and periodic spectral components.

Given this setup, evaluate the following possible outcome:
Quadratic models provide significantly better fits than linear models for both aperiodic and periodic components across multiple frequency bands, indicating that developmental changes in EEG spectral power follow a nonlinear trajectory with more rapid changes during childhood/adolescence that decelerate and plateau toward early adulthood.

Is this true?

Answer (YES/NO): YES